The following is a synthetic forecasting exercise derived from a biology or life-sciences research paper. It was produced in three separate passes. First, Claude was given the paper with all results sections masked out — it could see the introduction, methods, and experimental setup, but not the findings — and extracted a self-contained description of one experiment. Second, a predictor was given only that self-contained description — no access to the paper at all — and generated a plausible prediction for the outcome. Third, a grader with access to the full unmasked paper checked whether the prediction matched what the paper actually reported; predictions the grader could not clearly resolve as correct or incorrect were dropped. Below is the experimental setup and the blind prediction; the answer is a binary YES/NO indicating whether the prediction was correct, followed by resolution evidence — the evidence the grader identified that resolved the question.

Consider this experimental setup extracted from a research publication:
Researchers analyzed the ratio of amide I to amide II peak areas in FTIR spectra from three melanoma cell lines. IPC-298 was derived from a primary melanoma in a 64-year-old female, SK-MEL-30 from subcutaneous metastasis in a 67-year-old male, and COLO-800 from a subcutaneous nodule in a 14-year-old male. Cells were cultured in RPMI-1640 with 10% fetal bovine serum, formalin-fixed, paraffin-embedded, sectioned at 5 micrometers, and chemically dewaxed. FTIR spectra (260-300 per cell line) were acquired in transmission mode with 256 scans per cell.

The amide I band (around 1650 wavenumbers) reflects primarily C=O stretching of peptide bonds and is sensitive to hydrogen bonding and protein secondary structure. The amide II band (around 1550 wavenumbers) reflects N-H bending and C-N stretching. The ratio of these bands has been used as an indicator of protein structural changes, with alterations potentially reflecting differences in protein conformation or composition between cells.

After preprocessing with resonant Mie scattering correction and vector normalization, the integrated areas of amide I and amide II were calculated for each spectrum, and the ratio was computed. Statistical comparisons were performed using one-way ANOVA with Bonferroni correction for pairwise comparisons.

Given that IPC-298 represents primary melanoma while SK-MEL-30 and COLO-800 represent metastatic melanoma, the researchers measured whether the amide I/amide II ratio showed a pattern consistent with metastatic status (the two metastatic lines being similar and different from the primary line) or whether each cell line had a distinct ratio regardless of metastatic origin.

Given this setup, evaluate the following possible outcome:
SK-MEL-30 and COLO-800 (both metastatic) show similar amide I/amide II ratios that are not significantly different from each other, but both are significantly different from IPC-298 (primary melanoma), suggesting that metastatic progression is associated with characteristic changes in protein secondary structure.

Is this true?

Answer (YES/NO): YES